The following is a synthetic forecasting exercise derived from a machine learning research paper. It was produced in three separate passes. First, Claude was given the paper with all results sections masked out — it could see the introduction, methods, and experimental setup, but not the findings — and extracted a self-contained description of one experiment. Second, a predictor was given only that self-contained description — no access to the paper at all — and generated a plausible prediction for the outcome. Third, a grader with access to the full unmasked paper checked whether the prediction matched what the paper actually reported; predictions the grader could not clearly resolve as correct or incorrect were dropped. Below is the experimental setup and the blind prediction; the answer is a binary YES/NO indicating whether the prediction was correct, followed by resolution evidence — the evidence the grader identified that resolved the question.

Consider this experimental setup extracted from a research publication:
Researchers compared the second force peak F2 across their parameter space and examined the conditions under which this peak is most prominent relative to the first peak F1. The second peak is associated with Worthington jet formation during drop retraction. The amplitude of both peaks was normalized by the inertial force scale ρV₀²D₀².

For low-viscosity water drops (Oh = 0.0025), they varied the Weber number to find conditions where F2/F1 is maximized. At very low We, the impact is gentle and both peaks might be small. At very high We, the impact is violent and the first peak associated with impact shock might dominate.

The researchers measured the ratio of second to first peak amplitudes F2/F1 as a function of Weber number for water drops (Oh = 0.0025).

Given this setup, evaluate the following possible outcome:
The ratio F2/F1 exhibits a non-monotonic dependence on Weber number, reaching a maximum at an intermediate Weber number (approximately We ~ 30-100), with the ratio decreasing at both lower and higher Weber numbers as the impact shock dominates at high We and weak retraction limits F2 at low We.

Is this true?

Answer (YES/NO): NO